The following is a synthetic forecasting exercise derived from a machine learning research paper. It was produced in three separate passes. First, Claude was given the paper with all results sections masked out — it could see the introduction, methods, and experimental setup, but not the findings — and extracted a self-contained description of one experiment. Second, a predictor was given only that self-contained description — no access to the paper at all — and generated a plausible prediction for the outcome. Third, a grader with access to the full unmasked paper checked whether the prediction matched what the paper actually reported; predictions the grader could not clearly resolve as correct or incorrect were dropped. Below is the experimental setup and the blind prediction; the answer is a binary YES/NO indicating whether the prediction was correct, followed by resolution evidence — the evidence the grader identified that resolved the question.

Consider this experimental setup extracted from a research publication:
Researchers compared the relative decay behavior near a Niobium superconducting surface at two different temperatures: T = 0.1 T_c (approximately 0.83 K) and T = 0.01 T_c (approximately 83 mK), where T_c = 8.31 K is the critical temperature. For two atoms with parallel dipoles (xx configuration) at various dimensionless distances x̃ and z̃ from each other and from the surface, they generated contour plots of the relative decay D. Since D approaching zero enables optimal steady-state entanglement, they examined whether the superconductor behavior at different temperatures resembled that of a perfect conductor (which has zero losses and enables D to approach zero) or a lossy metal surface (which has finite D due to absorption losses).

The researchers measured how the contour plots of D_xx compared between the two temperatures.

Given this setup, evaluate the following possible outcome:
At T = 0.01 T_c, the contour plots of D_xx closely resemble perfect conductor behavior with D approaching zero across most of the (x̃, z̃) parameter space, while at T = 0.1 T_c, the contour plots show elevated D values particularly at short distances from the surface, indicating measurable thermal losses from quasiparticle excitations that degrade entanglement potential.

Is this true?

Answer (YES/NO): NO